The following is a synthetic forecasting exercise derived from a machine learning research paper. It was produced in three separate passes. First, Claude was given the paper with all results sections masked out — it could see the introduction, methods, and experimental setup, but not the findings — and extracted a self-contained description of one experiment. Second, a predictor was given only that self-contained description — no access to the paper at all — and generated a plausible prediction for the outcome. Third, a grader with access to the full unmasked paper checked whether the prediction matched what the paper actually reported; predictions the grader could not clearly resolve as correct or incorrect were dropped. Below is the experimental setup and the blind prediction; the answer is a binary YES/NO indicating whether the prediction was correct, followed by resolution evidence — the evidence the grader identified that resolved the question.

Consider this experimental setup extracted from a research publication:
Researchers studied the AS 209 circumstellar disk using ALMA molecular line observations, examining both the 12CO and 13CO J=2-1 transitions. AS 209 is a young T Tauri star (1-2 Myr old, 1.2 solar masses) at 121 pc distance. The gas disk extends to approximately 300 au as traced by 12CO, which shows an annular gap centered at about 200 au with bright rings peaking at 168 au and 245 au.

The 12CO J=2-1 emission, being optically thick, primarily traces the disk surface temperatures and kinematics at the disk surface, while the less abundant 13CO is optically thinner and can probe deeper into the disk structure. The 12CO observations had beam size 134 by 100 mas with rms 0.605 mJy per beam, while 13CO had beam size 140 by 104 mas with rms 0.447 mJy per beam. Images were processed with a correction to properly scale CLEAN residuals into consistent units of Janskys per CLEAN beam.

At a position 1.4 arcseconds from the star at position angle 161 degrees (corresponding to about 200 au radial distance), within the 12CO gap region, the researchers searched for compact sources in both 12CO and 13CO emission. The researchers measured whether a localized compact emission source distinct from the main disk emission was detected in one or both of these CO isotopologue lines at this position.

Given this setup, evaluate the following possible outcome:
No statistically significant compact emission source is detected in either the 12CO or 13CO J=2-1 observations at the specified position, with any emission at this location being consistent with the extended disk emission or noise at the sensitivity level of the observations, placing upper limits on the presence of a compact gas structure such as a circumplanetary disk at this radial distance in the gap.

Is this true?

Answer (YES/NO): NO